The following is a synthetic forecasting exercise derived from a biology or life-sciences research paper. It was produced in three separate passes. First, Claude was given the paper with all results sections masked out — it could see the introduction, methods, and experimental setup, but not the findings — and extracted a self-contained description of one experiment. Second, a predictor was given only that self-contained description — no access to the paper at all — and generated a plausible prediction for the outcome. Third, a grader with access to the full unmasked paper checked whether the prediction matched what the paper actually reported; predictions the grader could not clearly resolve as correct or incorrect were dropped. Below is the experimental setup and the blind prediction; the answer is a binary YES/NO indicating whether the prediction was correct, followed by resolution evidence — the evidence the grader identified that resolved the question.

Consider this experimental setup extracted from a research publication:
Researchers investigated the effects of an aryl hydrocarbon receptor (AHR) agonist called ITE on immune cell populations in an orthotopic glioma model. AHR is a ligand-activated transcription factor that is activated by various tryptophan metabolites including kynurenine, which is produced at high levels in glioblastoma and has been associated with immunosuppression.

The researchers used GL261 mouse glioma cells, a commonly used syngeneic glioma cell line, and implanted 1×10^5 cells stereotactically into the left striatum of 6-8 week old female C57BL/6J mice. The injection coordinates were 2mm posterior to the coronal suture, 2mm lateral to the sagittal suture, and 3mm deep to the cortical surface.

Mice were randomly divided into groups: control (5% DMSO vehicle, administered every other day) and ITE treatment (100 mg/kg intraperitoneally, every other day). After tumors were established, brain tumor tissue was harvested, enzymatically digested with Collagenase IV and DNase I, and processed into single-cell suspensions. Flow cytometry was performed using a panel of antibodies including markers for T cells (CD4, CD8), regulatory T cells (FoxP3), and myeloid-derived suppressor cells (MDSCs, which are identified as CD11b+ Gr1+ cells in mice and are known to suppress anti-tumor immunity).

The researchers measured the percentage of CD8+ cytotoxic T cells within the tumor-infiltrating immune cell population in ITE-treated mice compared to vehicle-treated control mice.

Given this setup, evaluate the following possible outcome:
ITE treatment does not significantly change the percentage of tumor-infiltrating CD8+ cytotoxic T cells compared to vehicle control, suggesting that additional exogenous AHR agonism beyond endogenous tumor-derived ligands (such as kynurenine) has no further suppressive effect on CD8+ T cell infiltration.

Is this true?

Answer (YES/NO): YES